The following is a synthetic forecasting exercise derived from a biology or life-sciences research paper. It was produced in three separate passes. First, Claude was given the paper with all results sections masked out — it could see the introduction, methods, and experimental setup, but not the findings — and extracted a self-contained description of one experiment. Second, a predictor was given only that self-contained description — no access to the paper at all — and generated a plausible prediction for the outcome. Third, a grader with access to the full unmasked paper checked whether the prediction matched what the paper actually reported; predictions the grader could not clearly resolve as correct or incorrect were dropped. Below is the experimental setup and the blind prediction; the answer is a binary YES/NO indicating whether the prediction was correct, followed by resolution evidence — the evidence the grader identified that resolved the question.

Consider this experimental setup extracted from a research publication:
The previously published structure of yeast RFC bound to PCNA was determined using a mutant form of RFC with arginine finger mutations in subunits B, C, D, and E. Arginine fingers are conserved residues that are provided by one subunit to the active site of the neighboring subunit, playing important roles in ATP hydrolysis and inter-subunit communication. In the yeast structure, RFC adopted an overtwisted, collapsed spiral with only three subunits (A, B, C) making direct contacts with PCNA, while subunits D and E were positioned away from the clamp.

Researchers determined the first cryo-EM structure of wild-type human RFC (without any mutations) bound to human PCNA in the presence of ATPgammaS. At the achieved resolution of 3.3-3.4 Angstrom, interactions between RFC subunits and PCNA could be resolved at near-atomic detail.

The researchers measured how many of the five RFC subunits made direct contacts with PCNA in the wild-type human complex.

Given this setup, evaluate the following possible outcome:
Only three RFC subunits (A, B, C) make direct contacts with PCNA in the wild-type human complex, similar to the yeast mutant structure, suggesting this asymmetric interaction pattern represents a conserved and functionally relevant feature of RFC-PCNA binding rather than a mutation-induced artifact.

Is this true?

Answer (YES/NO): YES